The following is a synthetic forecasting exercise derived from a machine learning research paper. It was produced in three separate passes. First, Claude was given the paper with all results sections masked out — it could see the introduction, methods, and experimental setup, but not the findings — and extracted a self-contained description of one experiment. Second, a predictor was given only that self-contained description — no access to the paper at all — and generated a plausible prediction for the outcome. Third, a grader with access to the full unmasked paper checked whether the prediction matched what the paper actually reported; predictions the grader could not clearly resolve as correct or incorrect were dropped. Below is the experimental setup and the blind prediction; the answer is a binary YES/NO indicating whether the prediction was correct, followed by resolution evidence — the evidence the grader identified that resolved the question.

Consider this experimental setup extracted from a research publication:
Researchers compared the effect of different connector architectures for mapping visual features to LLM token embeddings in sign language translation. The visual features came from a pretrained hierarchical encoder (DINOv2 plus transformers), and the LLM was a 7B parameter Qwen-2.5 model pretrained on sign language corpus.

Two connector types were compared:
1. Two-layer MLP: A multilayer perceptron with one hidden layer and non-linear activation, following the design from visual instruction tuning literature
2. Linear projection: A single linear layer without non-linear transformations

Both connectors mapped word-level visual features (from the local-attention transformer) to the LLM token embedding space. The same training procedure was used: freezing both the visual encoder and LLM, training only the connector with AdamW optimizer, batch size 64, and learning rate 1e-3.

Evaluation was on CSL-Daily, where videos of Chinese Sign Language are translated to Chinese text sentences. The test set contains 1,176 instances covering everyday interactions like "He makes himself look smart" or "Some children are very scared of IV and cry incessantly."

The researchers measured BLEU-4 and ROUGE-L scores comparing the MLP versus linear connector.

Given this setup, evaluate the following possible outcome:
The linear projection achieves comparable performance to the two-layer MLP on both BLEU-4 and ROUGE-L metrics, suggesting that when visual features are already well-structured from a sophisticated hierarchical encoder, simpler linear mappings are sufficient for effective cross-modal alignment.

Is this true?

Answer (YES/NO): NO